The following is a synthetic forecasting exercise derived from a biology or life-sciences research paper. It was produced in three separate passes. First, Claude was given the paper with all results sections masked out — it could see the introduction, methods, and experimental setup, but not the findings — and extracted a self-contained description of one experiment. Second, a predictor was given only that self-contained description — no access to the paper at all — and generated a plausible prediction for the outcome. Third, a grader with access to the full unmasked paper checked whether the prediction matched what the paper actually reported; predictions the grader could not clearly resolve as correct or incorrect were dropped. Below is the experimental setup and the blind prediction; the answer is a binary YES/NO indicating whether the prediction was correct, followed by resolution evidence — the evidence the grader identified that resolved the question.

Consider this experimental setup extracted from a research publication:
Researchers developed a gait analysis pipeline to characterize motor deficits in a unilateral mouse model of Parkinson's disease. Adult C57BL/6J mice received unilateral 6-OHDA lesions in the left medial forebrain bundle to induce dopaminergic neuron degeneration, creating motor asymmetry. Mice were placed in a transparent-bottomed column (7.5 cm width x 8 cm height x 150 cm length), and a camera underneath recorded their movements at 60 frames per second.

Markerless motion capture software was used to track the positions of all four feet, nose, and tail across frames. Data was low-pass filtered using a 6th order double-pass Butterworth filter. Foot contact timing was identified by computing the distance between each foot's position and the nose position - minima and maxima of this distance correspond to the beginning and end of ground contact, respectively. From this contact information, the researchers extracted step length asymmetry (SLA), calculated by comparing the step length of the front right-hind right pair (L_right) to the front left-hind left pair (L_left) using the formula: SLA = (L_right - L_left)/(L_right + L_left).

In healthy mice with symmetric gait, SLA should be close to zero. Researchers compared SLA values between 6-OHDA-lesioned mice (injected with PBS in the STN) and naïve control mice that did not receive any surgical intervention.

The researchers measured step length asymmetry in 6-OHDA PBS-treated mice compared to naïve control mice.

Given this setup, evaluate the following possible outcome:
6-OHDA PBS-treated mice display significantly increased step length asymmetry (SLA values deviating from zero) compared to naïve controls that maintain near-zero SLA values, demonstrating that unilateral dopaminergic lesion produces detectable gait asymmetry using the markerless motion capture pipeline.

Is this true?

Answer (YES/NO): YES